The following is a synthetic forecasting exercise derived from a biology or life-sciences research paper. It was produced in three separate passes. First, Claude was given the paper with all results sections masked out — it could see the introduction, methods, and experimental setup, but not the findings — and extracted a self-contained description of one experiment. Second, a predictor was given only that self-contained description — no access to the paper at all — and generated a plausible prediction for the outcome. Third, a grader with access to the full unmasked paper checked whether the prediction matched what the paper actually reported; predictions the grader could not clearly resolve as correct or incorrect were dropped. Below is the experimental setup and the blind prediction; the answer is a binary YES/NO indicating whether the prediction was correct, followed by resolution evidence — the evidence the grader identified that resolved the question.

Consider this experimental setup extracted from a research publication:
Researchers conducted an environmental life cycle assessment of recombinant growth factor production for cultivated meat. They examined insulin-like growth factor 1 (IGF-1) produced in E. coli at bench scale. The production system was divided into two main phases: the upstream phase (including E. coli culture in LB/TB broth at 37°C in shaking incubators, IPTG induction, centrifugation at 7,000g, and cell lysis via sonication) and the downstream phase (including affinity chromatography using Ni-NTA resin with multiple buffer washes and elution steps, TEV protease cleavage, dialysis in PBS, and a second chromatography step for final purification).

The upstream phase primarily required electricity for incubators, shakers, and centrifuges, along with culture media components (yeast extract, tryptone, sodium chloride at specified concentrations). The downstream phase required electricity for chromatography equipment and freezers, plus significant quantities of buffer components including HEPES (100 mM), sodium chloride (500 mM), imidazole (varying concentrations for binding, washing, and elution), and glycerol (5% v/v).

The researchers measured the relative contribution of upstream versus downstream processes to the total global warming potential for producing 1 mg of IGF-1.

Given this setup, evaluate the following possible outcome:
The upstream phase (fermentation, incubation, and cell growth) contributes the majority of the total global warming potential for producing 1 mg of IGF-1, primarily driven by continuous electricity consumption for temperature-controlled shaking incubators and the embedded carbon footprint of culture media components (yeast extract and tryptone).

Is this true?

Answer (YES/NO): NO